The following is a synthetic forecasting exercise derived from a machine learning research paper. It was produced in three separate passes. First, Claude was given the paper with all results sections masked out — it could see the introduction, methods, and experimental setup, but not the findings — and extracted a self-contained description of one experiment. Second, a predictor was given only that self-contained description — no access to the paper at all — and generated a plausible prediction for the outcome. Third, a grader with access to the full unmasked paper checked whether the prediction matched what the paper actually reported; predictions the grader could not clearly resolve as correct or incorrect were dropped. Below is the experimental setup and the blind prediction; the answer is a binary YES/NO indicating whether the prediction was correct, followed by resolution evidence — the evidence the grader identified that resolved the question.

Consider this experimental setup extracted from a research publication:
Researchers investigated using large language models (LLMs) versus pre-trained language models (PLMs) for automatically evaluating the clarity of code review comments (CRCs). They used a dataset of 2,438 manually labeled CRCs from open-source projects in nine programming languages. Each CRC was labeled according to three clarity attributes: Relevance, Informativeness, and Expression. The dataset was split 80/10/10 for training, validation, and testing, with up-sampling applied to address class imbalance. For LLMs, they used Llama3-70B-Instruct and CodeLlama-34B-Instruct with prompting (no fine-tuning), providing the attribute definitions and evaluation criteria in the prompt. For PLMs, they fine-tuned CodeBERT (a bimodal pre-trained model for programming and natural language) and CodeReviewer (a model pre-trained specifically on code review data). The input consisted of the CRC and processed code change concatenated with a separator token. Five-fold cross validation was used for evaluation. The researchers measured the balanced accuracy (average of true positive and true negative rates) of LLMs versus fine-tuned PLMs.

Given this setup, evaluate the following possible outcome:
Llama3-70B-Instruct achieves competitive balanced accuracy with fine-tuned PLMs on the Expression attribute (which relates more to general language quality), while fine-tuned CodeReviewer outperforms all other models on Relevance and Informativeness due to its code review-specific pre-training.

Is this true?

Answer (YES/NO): NO